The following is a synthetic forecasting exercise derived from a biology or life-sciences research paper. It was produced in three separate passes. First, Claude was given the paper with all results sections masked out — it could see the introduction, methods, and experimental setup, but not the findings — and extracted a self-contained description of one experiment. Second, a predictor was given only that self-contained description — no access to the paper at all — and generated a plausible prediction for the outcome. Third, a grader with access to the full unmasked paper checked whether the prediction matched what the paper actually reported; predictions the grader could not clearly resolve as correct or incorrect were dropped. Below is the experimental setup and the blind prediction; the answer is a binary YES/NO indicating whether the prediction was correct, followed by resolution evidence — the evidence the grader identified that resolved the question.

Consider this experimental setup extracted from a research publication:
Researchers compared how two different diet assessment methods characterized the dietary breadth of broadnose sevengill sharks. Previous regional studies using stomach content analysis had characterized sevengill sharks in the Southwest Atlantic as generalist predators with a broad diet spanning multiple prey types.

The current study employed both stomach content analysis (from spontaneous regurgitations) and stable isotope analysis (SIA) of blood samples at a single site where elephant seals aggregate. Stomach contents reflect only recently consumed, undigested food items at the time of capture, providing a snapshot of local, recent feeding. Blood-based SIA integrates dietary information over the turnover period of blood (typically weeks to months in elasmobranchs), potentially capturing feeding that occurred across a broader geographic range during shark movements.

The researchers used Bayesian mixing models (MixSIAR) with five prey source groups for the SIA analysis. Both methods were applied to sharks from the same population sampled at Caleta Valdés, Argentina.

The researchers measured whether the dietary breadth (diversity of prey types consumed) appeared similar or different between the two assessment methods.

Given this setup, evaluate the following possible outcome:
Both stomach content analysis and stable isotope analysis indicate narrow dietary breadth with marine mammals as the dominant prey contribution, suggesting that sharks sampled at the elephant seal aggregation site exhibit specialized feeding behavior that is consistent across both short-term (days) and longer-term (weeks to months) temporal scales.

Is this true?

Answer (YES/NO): NO